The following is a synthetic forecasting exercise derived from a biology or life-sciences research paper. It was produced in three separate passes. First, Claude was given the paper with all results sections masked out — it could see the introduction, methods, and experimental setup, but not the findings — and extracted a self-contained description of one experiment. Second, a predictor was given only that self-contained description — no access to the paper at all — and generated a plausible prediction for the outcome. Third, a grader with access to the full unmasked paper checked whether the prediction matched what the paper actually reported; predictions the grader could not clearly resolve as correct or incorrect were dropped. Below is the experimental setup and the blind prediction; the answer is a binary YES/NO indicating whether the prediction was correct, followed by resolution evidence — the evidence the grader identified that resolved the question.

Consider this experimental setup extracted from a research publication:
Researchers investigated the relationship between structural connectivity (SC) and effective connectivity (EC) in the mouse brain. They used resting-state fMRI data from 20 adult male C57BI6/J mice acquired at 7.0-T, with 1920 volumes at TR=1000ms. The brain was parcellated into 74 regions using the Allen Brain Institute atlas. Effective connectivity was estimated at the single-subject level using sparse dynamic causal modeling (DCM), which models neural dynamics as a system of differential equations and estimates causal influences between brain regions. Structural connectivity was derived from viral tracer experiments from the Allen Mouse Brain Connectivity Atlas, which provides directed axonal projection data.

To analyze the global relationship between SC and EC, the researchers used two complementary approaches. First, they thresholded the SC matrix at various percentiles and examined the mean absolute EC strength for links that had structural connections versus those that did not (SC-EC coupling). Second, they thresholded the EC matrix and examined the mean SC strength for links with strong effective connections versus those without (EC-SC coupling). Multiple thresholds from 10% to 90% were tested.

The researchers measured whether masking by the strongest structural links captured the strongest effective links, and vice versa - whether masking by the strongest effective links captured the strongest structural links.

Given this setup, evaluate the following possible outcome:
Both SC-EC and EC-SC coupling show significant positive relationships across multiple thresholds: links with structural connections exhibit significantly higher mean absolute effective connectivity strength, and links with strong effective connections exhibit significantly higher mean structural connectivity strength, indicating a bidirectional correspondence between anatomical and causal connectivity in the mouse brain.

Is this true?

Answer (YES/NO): YES